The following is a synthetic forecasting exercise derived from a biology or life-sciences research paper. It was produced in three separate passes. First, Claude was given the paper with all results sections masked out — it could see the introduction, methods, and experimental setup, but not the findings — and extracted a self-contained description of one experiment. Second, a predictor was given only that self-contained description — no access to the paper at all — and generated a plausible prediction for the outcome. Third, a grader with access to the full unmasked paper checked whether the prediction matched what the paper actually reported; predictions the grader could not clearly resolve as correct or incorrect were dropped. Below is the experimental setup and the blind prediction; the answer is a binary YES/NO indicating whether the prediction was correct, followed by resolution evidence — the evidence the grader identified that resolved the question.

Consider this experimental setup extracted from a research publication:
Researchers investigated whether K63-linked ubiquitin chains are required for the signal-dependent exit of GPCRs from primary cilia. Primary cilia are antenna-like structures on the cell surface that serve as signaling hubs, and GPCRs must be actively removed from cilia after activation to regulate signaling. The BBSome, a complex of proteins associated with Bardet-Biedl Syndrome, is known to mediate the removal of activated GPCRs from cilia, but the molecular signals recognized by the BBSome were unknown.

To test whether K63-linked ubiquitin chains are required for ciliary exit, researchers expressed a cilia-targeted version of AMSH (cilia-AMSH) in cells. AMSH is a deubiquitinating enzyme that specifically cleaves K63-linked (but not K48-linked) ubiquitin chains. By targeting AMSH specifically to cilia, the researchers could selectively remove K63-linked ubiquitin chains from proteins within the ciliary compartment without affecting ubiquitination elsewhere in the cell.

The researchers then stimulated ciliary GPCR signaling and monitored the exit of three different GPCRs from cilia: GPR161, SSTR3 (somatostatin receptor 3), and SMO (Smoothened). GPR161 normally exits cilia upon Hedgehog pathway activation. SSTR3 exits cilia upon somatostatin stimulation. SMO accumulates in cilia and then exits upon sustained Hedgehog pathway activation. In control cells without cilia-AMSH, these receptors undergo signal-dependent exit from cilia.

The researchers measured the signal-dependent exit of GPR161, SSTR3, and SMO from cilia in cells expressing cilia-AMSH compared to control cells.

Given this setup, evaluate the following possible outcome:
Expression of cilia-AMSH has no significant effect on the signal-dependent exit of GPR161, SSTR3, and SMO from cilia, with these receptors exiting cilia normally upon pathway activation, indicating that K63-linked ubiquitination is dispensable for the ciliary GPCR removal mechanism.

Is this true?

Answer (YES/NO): NO